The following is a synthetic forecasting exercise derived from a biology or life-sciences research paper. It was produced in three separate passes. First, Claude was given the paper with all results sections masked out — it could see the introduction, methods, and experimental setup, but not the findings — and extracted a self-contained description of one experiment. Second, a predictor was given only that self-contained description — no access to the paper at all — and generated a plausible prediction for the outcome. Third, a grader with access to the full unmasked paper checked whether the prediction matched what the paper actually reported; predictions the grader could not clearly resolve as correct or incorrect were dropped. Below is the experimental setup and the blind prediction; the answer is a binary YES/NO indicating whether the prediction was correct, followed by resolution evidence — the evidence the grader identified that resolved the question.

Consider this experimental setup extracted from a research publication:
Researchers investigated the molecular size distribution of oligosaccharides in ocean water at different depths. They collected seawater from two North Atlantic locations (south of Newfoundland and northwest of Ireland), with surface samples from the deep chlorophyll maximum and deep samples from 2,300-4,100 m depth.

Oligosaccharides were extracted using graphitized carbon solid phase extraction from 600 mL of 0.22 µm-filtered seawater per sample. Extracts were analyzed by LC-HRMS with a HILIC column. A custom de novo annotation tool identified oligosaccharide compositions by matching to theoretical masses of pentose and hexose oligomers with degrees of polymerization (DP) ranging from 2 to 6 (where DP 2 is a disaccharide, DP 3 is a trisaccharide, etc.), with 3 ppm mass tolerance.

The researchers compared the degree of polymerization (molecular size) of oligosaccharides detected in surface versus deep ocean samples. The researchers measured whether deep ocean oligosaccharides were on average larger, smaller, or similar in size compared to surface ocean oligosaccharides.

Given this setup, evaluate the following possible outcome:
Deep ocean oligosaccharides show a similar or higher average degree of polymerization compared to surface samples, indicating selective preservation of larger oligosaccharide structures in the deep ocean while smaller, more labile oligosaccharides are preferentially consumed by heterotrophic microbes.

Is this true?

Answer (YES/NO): NO